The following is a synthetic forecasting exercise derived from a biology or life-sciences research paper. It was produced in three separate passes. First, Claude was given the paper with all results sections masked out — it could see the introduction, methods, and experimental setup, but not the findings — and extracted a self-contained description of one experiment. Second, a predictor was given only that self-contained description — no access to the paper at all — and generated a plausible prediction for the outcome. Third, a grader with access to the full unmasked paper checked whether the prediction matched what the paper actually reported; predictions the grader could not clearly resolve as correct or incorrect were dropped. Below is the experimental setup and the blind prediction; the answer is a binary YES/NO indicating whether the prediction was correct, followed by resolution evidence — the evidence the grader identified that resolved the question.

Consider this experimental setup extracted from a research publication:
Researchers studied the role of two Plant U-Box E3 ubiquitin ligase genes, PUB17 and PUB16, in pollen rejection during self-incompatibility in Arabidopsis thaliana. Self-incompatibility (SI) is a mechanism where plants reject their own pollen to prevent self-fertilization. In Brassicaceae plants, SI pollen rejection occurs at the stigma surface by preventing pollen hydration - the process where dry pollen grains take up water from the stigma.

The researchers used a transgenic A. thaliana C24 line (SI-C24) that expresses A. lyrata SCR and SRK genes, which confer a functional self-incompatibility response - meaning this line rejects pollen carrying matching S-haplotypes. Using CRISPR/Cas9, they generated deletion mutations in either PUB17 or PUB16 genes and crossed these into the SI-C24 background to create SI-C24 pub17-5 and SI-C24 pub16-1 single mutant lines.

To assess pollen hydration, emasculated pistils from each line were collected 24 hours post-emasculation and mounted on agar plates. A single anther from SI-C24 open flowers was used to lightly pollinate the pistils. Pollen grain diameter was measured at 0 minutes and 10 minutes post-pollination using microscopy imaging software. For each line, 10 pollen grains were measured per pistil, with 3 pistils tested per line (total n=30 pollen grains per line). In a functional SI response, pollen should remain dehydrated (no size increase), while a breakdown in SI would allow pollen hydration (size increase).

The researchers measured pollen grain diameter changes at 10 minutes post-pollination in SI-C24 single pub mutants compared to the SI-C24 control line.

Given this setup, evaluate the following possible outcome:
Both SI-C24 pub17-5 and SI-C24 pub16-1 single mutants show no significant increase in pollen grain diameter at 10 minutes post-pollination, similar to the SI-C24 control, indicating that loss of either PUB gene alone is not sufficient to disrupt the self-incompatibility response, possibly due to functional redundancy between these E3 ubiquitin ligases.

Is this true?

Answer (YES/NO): YES